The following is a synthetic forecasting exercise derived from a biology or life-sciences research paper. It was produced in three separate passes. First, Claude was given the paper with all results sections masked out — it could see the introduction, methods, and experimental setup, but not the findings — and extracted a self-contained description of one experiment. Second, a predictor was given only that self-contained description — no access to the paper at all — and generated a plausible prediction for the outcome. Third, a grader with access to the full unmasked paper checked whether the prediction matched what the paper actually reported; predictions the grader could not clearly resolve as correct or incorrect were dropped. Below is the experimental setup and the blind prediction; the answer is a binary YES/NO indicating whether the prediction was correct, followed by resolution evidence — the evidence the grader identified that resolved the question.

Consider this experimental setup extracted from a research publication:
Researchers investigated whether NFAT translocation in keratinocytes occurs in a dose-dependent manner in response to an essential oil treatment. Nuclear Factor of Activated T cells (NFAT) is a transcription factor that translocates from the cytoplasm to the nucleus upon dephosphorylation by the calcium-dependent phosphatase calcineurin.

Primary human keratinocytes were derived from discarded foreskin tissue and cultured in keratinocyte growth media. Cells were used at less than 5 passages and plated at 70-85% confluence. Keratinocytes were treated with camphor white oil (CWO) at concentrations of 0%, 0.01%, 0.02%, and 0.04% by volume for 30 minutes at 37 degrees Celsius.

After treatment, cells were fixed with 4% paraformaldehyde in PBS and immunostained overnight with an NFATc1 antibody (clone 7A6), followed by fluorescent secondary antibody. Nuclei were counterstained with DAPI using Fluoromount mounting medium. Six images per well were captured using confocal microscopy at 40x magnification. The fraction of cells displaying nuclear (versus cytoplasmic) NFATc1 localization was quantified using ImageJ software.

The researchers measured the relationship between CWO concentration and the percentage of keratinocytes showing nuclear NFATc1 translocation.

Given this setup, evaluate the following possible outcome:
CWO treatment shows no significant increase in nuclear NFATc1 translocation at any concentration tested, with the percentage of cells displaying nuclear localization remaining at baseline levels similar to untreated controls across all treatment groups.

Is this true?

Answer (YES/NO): NO